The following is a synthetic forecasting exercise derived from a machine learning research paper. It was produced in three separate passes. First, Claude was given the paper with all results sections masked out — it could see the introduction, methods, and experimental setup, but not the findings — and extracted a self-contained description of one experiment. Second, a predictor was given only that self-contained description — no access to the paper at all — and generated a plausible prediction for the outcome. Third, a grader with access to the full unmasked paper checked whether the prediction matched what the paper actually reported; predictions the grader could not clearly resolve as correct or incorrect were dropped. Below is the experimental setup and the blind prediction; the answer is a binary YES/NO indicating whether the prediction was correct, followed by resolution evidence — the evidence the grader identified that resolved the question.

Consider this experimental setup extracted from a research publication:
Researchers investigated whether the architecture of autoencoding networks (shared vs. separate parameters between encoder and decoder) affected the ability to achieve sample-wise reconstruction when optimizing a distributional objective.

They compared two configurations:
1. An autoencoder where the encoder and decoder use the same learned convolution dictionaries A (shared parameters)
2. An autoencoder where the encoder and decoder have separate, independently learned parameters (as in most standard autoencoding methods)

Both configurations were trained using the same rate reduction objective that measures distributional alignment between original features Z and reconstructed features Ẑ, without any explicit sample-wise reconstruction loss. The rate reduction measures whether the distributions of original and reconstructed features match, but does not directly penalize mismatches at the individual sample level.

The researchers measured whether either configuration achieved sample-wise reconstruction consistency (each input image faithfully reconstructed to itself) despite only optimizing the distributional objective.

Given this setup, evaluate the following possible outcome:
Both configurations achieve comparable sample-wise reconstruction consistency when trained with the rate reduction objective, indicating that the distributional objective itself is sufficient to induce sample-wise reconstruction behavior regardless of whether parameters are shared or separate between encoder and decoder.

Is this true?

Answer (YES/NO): NO